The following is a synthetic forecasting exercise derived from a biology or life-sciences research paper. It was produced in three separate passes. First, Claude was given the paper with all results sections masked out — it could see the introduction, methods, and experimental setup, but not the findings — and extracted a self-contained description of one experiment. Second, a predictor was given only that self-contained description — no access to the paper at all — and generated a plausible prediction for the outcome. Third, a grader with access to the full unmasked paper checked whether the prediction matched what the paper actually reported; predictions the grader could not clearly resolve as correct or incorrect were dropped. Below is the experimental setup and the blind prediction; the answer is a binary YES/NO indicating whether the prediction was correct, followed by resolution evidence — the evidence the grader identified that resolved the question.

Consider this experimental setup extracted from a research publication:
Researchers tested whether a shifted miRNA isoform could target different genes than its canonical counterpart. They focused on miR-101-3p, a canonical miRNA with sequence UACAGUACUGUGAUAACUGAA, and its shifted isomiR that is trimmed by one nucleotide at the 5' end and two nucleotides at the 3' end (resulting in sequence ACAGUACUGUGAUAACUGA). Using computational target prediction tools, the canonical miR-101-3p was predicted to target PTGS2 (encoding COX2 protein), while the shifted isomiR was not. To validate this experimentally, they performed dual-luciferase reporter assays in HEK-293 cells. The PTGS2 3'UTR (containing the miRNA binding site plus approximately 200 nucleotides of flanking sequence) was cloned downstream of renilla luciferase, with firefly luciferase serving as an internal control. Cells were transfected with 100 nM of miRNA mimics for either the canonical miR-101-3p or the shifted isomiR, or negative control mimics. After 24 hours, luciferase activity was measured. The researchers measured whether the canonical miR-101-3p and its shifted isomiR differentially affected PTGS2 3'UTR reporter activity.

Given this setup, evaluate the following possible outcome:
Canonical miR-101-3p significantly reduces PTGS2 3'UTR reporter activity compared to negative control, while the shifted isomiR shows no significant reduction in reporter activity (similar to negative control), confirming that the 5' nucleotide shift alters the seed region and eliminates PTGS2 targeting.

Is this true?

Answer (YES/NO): NO